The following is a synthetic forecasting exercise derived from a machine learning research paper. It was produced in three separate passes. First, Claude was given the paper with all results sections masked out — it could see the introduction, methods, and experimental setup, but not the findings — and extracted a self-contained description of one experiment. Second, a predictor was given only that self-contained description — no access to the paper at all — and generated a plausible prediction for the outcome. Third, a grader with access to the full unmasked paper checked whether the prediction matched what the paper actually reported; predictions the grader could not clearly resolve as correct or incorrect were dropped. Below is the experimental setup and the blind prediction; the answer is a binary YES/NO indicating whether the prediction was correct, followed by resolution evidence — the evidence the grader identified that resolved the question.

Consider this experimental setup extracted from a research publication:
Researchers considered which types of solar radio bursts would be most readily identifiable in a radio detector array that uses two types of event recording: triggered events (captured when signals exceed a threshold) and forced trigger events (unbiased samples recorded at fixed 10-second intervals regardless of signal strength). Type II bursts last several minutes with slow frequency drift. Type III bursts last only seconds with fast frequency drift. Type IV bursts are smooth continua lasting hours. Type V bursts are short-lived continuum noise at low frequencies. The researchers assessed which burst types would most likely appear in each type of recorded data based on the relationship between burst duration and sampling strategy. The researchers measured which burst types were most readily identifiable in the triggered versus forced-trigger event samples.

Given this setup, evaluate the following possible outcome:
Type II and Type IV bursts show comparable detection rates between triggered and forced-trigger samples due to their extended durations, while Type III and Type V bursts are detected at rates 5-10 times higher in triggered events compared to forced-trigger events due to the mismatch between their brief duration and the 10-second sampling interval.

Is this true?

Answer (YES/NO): NO